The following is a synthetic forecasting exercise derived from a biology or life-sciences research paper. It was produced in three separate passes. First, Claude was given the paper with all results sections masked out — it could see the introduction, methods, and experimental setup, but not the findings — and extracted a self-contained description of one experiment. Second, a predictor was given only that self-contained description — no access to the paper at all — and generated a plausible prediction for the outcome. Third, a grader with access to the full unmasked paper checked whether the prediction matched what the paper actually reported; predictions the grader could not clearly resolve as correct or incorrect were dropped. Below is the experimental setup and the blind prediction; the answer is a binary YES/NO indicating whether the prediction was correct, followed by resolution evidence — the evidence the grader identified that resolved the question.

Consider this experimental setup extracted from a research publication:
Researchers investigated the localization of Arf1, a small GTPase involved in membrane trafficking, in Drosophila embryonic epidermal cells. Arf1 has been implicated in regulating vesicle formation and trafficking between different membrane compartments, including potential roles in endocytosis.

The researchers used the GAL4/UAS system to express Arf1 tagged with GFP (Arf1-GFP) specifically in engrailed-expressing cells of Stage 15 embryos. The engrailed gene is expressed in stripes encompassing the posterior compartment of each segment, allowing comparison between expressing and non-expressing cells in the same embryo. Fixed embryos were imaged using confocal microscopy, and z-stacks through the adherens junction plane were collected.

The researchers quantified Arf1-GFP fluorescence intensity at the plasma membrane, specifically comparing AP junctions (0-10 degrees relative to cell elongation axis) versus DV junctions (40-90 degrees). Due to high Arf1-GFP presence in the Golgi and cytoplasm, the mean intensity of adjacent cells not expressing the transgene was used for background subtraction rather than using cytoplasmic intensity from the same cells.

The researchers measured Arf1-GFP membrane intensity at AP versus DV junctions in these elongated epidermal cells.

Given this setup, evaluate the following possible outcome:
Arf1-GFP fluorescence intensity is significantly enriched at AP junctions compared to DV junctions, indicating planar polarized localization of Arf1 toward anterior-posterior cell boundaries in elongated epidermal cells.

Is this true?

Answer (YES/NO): NO